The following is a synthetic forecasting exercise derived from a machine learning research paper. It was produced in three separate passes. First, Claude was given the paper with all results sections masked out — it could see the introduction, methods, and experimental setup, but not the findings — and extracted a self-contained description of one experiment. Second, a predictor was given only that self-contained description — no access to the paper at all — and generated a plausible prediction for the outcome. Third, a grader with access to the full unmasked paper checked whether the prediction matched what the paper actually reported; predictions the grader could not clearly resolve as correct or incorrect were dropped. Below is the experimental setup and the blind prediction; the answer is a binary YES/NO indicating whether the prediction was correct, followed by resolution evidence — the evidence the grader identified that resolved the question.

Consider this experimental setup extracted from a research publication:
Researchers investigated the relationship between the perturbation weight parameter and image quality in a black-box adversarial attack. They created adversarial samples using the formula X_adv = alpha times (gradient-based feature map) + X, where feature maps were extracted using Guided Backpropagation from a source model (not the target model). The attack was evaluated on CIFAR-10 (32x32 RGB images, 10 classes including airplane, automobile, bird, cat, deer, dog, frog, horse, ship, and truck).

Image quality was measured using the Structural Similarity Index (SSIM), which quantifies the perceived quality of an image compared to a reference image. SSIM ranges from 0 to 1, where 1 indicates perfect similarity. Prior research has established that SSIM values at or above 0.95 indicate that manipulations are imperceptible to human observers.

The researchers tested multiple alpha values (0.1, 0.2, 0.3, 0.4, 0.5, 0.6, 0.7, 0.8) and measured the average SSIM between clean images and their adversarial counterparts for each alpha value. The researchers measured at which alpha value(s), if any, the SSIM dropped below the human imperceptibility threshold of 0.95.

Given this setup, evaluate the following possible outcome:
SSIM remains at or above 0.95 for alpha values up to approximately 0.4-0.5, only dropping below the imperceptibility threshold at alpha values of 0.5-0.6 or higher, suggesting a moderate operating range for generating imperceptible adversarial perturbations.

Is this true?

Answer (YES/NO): YES